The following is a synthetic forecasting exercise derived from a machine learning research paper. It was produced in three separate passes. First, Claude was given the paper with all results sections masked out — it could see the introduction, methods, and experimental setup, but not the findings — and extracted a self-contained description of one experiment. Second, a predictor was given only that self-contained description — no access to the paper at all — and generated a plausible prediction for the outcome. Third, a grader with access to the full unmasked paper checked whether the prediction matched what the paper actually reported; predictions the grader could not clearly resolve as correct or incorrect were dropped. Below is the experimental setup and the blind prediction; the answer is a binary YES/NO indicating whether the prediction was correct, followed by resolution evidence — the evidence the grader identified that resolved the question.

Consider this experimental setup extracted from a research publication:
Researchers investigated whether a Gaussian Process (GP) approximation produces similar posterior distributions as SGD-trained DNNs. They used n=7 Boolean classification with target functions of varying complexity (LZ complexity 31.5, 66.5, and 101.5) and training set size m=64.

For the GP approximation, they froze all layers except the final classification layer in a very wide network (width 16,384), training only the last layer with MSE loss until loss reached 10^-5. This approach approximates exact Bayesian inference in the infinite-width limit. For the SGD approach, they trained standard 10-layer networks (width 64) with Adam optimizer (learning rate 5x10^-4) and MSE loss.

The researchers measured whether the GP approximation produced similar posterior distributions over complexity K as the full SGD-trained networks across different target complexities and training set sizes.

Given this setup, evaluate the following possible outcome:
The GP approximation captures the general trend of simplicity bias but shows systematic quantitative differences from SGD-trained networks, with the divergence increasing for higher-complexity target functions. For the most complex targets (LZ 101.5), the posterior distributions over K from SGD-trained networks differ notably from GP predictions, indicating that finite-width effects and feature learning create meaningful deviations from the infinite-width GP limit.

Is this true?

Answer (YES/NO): NO